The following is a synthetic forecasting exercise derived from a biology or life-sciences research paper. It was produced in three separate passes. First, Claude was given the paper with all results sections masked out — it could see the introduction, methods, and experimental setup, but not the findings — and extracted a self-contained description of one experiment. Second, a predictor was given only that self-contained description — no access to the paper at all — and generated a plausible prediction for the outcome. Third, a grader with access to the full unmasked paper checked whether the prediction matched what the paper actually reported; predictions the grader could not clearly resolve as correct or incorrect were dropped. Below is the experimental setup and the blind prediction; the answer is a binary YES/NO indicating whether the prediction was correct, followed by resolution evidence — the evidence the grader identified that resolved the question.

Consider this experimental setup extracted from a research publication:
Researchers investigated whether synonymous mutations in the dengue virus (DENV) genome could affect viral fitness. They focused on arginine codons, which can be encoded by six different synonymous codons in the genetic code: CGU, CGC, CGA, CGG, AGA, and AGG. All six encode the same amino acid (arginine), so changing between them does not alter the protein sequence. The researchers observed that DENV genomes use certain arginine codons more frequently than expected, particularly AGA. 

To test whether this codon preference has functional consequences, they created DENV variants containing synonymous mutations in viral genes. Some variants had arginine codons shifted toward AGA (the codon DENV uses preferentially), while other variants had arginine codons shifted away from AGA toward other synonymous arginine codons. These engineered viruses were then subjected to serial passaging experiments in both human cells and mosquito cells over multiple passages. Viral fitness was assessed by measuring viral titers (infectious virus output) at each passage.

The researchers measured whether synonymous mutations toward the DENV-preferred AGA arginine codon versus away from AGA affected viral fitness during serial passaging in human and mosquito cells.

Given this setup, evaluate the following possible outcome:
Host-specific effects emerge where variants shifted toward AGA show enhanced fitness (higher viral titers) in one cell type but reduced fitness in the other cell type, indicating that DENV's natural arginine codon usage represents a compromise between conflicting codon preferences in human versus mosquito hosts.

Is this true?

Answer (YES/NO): NO